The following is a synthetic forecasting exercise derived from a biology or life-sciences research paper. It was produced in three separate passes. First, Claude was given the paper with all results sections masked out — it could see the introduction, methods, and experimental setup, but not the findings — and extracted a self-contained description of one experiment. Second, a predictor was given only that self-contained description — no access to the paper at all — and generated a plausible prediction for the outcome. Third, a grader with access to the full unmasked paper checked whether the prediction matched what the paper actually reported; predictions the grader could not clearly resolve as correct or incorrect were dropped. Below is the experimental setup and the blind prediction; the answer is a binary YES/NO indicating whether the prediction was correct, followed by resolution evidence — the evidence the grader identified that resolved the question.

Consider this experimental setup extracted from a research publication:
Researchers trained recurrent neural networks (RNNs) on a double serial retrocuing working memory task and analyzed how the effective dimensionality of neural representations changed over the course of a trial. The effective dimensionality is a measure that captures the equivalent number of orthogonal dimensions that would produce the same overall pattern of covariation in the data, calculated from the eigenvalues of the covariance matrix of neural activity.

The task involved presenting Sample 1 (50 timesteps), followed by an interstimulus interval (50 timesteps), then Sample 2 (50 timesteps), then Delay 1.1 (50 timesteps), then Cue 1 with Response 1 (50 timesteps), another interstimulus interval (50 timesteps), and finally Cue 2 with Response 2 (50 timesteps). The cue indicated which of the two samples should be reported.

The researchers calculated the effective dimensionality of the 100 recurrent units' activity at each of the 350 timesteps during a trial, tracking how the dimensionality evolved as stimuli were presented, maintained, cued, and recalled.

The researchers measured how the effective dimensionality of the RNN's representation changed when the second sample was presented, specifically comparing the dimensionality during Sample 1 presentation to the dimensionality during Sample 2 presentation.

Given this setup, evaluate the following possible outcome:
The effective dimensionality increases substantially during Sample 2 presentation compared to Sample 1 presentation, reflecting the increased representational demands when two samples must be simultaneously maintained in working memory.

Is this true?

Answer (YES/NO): YES